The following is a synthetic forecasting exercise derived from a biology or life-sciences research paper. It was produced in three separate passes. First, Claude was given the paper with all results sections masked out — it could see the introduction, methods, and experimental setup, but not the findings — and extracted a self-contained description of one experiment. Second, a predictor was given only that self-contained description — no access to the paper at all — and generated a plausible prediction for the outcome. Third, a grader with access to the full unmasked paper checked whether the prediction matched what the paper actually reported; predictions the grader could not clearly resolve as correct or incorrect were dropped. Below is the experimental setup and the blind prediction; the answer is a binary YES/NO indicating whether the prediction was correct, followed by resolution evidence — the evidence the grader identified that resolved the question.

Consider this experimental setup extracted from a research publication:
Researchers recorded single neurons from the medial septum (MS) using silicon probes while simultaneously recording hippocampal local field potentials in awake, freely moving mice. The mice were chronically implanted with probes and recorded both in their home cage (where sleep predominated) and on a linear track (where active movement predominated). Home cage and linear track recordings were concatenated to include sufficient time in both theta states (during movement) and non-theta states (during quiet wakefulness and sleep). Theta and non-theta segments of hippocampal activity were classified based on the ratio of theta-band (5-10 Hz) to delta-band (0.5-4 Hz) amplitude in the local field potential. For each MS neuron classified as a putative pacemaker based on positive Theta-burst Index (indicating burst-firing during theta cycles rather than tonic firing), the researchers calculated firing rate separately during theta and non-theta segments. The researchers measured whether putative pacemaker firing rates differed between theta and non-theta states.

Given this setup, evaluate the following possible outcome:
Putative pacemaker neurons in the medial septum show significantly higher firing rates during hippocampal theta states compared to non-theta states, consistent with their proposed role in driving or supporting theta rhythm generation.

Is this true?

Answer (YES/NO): YES